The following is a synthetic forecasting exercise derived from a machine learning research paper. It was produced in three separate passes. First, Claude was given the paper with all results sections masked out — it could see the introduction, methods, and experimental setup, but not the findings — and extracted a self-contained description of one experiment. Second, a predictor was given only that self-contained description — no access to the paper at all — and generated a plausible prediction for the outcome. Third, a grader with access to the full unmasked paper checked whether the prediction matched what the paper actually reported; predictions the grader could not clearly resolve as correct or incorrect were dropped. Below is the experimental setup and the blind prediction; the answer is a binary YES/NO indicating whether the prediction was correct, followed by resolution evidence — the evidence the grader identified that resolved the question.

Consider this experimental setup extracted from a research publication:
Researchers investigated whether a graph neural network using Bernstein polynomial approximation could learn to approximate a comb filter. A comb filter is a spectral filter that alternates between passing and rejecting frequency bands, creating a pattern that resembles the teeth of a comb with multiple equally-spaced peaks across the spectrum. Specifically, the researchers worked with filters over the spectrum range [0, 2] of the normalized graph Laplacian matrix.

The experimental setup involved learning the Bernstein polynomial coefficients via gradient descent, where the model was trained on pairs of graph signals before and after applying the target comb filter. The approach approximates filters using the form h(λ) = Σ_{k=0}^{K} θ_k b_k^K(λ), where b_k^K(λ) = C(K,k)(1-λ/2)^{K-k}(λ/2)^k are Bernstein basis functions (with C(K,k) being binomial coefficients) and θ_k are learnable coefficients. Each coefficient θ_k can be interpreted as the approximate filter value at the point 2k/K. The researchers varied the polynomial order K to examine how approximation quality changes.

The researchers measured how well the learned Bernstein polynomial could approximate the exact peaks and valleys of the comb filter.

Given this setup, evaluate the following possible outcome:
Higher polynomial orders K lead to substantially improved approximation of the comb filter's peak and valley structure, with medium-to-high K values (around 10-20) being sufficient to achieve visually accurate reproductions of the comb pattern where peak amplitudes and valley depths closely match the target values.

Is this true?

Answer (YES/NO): NO